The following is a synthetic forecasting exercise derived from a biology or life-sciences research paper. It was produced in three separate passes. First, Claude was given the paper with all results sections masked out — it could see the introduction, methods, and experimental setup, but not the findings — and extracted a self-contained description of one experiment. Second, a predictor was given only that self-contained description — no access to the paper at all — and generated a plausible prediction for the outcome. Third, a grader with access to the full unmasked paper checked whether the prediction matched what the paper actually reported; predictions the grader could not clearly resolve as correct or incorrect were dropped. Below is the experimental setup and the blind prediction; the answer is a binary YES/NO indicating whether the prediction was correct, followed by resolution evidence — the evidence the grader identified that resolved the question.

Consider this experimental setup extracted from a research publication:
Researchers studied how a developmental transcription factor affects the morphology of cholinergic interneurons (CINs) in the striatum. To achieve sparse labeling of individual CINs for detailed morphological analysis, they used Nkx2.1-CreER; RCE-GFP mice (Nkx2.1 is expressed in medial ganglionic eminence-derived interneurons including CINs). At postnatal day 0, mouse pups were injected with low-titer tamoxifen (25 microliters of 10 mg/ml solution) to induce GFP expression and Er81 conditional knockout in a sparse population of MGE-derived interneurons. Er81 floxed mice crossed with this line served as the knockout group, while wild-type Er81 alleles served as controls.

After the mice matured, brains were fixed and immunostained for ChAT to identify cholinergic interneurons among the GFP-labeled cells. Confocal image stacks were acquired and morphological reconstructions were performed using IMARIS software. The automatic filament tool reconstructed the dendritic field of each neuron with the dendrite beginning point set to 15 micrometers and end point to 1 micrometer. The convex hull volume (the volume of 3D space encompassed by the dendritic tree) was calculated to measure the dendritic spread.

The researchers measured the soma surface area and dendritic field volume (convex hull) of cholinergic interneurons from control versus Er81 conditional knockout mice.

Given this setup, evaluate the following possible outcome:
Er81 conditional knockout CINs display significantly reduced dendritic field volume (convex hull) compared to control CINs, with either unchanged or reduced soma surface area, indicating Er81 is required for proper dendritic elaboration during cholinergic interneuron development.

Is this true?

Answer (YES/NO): NO